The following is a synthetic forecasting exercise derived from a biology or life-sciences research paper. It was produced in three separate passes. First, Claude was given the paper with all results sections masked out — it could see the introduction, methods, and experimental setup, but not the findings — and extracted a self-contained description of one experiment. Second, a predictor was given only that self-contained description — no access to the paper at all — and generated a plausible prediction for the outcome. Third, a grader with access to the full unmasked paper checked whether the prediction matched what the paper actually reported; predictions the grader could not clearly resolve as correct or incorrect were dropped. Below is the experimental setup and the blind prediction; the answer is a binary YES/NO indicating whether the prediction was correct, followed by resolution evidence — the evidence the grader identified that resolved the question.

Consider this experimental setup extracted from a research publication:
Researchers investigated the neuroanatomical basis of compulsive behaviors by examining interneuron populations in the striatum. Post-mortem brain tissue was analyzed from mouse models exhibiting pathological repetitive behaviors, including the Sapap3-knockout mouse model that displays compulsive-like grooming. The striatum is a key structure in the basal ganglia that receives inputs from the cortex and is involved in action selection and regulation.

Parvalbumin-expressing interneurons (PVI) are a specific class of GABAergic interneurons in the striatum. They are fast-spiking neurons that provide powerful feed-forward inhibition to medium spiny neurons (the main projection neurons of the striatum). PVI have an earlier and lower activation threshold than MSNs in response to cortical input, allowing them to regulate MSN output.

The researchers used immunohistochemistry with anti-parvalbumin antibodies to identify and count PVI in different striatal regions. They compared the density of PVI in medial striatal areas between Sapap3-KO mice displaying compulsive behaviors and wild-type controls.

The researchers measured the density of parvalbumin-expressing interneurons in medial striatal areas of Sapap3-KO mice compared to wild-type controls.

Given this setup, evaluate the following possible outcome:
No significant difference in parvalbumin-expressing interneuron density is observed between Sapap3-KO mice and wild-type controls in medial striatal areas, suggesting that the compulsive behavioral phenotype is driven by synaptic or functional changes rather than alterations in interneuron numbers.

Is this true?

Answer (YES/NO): NO